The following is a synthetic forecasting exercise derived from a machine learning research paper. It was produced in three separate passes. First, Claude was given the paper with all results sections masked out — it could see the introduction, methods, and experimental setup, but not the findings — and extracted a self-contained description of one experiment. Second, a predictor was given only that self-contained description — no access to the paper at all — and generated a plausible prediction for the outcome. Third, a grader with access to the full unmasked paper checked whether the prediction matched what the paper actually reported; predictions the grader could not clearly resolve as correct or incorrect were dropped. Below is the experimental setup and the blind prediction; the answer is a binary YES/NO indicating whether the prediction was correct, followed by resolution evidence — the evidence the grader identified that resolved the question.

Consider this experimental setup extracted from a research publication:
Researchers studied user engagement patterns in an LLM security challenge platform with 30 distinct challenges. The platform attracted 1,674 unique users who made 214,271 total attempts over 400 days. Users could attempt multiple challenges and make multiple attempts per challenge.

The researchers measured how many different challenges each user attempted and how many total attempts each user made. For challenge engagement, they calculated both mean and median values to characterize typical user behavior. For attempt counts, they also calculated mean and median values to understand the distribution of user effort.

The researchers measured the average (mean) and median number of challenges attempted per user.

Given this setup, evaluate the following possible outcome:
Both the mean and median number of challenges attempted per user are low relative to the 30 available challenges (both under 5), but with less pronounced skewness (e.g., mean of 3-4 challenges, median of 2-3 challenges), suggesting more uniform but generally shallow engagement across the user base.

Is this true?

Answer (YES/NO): NO